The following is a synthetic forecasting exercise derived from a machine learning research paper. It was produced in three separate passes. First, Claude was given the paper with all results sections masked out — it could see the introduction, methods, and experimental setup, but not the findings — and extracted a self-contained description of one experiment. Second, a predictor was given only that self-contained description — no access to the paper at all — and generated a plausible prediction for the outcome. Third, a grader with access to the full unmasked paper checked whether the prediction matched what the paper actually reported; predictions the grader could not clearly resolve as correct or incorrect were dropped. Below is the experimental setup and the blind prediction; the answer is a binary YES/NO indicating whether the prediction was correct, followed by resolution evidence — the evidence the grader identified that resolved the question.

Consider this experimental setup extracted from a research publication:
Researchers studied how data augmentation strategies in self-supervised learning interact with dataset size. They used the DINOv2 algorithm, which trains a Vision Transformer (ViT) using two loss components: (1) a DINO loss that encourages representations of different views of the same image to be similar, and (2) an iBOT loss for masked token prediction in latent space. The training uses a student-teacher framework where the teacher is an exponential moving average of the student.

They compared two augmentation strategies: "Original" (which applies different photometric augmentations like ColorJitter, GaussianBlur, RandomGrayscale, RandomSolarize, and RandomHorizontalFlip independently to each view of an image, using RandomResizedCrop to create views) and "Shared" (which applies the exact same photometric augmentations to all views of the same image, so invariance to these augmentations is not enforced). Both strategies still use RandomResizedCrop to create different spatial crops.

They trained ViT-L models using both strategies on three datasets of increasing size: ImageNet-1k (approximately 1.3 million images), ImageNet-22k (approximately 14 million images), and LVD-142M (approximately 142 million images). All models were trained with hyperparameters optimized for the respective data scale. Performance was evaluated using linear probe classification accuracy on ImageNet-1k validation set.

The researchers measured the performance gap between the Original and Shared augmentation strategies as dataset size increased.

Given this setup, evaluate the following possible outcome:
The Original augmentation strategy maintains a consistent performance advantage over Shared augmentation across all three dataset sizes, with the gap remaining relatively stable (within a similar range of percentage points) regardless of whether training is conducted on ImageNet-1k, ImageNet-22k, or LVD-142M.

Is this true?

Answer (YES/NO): NO